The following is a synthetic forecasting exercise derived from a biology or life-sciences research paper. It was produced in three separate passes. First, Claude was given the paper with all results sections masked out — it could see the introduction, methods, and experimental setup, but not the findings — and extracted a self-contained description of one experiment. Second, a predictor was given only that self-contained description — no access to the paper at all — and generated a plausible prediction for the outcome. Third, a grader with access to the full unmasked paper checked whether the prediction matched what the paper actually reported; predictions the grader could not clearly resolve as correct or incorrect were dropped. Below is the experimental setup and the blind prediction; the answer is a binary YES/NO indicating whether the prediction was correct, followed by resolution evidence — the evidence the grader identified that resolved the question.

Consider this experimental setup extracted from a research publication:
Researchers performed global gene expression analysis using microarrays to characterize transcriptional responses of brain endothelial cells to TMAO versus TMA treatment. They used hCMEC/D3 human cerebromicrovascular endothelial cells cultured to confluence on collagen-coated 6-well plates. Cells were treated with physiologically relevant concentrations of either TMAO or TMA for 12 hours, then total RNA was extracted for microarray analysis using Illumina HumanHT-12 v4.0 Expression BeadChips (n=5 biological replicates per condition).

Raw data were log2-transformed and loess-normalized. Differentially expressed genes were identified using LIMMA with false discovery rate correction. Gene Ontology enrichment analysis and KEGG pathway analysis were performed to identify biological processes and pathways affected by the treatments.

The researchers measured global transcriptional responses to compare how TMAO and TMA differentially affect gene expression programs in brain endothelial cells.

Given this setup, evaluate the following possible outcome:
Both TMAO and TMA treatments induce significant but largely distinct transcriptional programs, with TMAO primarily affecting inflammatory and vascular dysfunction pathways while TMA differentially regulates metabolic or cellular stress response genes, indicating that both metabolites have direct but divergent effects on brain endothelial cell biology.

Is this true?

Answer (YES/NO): NO